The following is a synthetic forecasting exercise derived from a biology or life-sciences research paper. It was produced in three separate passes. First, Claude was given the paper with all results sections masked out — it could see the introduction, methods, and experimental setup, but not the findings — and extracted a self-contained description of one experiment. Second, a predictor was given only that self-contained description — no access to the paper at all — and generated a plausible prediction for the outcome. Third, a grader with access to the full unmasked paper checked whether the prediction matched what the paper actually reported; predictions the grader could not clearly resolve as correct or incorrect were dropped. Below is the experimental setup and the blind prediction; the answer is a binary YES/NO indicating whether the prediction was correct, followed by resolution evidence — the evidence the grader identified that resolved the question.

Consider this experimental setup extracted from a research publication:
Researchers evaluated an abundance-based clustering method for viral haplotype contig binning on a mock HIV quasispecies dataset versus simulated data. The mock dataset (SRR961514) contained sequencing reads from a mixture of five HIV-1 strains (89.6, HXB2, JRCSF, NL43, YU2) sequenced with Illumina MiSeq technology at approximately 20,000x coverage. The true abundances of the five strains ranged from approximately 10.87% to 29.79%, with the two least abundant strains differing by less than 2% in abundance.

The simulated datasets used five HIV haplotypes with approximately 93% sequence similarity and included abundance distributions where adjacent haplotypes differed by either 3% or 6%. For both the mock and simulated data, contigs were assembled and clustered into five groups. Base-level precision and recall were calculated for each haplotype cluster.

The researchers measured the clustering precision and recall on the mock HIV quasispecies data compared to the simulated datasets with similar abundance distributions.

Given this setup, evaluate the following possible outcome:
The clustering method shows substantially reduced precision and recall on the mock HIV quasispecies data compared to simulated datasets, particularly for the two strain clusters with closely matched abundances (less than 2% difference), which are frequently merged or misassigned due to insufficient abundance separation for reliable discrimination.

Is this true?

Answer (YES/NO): YES